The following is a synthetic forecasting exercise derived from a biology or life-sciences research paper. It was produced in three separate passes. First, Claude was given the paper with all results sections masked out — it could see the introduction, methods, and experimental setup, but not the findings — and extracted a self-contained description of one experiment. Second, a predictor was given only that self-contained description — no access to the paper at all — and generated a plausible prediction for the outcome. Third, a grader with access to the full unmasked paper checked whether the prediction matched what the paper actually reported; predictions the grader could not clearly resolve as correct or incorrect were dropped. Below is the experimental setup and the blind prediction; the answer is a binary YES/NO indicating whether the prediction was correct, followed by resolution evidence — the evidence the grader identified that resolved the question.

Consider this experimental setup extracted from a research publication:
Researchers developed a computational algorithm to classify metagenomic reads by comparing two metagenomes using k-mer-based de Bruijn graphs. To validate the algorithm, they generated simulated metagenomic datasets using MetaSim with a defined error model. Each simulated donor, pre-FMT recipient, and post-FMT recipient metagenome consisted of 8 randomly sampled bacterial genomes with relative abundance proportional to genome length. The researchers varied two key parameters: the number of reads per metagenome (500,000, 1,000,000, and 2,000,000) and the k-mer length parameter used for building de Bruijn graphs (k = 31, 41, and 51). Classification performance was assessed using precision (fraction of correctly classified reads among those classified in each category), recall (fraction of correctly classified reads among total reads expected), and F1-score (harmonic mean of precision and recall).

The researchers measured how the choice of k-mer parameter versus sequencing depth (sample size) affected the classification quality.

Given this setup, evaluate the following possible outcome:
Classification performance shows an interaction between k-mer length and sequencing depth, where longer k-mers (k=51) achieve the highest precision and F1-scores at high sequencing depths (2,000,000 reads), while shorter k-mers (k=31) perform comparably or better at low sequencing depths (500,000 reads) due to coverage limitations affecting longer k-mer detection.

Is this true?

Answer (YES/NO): NO